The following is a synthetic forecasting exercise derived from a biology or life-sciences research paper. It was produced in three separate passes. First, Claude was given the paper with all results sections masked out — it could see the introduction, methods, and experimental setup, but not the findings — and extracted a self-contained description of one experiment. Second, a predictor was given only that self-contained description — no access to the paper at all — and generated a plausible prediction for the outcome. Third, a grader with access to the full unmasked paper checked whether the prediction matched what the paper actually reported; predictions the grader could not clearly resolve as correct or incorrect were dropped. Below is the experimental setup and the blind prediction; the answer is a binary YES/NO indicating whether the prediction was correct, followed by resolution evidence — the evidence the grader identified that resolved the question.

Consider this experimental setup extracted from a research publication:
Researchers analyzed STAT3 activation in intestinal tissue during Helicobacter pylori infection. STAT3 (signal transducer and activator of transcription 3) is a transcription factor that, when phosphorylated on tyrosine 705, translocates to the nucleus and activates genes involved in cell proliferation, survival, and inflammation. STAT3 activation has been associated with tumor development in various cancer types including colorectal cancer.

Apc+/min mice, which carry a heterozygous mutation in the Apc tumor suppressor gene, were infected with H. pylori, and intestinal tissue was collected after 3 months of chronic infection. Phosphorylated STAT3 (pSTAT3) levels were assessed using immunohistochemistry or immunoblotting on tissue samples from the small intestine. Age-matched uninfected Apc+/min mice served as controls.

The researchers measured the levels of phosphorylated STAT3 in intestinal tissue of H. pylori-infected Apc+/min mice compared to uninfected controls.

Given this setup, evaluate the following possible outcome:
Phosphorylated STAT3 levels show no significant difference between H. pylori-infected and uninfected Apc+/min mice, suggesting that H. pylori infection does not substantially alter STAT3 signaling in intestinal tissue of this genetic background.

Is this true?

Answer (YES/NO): NO